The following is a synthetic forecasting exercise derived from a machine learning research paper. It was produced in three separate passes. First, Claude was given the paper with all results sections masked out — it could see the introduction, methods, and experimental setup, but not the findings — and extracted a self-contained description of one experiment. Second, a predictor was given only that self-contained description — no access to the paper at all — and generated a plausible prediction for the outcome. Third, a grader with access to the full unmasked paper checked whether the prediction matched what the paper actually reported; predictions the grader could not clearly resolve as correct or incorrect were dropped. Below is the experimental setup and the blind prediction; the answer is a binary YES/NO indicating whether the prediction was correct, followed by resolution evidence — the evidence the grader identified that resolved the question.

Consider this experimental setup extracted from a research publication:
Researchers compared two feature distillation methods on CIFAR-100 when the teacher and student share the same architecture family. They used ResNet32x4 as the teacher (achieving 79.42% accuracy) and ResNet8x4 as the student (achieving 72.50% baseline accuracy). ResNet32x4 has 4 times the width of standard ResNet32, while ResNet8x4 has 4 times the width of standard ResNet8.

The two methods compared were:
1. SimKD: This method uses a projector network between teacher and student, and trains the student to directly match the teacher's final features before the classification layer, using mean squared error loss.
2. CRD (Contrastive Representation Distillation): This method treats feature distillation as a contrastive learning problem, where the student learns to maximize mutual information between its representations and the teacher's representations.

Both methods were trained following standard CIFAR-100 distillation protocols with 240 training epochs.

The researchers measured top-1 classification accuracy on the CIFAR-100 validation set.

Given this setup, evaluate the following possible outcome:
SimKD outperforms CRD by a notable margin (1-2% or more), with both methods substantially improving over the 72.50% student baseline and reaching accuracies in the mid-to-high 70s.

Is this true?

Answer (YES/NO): YES